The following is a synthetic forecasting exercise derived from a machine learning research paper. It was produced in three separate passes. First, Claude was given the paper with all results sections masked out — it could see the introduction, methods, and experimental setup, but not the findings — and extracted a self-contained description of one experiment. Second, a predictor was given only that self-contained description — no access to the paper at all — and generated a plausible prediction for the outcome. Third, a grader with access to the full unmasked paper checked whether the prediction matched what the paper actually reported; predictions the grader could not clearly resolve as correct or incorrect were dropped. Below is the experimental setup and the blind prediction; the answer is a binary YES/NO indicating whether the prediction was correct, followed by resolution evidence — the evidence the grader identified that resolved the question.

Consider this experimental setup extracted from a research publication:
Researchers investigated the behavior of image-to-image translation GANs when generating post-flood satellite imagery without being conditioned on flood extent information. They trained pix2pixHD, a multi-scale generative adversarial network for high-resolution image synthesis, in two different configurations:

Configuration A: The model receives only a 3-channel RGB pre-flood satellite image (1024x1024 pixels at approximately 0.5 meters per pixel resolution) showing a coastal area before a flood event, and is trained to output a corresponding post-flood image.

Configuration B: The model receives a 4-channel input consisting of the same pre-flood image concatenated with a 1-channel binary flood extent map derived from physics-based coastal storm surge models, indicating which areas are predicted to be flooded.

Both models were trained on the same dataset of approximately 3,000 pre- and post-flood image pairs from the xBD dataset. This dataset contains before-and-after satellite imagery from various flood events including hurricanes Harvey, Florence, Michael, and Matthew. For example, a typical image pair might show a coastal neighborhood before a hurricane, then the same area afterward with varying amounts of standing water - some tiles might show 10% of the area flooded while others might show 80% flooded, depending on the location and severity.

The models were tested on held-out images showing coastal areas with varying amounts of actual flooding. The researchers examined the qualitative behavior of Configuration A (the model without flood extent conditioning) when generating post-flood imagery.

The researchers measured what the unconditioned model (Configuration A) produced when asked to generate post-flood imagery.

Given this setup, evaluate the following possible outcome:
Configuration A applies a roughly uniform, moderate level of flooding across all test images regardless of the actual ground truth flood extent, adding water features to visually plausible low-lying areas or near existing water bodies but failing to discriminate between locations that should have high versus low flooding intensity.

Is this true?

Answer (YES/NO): NO